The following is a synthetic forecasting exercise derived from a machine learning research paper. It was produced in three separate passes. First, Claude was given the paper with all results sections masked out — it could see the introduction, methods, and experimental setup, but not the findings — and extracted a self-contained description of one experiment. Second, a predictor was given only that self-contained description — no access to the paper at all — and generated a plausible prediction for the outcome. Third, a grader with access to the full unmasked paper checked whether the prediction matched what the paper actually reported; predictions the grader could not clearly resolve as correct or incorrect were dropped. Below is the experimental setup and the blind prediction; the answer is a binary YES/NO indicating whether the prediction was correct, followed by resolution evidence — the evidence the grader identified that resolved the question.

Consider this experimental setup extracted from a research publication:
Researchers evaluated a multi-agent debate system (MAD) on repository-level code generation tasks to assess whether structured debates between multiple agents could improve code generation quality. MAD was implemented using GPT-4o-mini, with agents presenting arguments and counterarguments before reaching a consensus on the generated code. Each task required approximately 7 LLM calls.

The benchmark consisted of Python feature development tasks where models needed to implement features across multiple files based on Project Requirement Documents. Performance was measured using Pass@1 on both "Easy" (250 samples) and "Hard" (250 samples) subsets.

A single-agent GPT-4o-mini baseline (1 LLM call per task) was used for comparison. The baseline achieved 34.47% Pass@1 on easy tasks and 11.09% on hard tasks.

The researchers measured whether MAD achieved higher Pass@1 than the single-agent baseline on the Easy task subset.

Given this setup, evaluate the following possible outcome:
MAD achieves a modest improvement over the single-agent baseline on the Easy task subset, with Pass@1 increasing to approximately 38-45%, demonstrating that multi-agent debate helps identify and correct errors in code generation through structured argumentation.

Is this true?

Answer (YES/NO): NO